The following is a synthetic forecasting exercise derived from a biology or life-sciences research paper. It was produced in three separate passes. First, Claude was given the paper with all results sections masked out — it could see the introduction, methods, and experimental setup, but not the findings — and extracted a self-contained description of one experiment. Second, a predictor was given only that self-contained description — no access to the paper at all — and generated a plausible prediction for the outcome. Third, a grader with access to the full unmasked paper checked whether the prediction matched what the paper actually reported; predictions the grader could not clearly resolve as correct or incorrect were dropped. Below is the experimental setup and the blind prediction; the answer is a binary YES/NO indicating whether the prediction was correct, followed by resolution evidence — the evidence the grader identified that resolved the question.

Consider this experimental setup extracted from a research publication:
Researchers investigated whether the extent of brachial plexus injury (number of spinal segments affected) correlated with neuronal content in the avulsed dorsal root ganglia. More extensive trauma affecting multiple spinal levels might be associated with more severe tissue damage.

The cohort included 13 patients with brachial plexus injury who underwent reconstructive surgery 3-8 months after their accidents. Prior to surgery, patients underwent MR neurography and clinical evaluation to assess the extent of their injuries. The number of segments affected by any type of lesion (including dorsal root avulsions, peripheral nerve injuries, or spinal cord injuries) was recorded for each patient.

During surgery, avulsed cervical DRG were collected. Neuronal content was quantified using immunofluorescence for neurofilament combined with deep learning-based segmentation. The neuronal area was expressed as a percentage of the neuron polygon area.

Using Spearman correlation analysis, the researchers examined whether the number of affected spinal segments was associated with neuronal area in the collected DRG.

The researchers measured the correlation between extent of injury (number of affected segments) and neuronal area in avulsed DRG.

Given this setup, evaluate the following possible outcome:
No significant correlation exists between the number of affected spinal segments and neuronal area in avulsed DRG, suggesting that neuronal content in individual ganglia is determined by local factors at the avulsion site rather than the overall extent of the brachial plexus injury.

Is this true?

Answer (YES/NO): YES